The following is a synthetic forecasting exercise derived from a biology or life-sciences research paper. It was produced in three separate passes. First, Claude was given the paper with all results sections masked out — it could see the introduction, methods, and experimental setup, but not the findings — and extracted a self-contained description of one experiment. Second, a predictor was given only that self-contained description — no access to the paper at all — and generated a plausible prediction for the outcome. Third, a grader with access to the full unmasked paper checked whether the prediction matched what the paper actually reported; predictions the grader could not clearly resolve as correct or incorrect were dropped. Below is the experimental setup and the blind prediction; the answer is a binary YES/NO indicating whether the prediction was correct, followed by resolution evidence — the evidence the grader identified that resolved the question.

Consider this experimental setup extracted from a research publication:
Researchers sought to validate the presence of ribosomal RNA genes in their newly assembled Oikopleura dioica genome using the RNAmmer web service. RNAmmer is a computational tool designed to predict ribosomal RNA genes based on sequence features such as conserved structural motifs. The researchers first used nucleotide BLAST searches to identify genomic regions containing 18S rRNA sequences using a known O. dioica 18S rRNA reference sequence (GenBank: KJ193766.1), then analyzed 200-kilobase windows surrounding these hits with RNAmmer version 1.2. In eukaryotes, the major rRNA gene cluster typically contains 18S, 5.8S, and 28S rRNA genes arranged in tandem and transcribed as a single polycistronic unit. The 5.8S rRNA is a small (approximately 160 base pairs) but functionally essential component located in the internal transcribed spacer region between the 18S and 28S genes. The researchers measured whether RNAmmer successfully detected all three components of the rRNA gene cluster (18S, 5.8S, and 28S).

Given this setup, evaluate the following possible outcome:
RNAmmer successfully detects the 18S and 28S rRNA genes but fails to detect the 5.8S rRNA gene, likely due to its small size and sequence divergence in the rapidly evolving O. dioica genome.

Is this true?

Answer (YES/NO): YES